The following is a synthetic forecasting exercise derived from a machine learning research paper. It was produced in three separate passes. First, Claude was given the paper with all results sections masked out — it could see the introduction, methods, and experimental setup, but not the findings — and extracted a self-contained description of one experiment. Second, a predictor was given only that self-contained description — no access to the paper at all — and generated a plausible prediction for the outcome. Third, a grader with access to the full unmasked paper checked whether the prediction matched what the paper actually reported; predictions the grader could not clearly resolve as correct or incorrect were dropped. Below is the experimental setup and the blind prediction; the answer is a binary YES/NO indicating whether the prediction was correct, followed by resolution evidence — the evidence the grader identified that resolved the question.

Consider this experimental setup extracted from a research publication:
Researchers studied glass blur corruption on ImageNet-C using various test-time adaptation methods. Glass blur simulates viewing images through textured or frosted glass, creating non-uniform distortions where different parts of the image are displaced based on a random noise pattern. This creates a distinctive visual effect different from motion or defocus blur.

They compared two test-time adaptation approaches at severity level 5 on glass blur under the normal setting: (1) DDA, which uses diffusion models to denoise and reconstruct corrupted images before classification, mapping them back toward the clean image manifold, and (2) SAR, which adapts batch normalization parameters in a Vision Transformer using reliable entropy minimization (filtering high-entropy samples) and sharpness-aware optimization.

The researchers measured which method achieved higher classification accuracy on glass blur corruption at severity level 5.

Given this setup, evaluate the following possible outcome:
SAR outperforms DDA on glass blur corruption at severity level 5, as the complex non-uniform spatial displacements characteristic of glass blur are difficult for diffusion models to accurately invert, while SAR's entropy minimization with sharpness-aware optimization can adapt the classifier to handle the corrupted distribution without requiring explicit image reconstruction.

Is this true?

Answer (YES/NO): YES